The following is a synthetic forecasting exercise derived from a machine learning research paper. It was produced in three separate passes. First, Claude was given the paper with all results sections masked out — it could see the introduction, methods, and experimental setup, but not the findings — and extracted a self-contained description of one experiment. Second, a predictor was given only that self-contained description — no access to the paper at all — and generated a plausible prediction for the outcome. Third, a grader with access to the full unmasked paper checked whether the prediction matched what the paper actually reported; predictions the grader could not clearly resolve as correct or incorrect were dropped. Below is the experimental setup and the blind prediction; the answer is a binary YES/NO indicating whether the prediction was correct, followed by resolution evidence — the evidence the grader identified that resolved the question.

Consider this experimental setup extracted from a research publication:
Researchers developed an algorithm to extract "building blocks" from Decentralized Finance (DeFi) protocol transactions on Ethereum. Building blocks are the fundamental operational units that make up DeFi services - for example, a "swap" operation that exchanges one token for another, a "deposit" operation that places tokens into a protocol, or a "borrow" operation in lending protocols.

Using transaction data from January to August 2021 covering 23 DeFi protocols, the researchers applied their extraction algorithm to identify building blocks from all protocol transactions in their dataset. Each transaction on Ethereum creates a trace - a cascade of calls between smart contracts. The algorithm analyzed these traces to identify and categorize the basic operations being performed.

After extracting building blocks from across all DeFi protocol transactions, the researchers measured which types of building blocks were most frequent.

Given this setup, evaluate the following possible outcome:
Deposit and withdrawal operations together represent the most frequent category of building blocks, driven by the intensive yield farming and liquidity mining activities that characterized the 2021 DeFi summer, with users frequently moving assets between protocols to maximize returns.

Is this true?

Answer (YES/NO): NO